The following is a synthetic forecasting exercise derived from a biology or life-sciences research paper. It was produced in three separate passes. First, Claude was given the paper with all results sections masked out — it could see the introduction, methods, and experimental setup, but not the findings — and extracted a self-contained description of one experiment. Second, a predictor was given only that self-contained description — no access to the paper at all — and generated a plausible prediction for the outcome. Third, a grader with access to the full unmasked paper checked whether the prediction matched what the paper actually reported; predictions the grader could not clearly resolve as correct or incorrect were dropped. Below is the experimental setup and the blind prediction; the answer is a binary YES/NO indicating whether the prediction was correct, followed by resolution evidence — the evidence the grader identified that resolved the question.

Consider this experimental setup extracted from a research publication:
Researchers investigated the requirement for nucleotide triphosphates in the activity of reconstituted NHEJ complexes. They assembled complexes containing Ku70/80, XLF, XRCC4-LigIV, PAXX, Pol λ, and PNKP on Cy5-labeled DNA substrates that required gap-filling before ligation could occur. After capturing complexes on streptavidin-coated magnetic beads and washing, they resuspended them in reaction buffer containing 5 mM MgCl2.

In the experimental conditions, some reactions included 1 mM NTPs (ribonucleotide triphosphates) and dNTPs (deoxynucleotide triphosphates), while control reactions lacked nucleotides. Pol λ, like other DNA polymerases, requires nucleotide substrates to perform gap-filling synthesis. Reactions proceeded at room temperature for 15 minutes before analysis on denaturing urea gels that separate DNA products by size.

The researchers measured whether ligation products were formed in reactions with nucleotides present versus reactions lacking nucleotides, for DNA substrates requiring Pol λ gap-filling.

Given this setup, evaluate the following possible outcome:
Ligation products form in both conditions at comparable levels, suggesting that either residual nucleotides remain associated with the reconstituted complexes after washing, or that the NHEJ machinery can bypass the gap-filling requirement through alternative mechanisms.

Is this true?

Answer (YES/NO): NO